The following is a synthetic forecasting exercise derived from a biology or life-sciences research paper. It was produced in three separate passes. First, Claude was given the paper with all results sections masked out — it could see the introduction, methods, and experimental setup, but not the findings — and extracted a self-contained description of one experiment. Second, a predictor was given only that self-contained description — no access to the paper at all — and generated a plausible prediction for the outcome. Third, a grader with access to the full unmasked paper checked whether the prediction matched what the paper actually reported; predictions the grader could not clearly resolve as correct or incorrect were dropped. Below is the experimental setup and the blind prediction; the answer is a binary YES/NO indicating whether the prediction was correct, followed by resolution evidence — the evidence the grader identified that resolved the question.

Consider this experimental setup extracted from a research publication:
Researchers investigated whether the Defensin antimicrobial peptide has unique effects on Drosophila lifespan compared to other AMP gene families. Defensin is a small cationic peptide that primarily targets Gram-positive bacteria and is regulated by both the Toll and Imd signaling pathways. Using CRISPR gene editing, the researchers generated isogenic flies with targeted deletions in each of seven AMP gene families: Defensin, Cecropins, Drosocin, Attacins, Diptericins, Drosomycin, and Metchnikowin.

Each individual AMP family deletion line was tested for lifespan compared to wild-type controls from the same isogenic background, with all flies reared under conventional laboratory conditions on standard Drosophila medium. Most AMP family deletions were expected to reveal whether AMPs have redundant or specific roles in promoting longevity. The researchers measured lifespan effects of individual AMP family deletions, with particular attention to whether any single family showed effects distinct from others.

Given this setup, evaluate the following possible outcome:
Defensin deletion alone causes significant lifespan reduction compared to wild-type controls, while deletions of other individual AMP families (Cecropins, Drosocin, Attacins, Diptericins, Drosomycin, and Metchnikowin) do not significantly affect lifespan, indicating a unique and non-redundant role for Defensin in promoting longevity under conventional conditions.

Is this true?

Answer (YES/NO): NO